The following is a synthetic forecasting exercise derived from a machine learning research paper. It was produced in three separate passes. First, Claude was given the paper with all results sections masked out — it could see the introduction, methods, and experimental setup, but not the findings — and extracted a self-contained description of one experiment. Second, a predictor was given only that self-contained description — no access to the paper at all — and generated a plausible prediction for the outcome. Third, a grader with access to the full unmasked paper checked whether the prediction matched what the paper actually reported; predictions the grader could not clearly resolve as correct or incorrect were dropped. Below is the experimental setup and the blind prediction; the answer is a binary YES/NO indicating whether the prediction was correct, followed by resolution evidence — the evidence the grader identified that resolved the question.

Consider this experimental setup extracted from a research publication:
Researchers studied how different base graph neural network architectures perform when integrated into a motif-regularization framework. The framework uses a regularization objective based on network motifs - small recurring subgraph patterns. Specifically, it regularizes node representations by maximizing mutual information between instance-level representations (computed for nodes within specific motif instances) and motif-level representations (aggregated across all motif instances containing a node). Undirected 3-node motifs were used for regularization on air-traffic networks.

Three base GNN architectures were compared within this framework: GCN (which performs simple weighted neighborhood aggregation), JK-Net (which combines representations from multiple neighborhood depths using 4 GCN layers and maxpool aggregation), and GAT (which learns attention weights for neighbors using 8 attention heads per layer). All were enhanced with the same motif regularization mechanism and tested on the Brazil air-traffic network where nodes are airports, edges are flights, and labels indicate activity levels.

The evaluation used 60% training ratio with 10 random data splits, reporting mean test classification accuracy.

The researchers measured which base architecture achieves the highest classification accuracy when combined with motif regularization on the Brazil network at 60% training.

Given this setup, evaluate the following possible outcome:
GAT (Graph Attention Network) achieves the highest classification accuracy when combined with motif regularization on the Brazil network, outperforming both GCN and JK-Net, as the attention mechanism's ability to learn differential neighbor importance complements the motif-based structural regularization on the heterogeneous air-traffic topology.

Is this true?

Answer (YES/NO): NO